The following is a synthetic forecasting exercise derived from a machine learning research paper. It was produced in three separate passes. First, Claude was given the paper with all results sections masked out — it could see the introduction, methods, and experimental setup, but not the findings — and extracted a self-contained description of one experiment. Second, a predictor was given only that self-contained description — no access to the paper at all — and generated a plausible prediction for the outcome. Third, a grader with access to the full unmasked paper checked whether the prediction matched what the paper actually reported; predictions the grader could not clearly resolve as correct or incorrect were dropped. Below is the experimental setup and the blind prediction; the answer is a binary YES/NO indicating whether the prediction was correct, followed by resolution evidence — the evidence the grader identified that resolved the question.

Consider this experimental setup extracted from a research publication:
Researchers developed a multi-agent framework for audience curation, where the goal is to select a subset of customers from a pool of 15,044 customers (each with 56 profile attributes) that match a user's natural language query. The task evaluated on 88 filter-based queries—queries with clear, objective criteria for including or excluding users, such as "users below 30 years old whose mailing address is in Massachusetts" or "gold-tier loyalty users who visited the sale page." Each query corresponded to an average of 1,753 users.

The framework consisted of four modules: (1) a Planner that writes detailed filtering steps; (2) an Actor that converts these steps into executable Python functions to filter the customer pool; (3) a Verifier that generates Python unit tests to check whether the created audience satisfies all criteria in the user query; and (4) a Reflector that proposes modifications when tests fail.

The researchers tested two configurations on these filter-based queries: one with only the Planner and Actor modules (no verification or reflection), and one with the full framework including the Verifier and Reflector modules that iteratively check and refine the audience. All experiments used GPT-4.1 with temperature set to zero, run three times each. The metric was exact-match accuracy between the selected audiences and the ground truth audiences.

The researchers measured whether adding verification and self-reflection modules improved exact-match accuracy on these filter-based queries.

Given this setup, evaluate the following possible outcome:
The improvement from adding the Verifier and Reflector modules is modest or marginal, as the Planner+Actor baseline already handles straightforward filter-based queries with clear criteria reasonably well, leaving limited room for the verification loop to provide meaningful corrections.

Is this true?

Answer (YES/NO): NO